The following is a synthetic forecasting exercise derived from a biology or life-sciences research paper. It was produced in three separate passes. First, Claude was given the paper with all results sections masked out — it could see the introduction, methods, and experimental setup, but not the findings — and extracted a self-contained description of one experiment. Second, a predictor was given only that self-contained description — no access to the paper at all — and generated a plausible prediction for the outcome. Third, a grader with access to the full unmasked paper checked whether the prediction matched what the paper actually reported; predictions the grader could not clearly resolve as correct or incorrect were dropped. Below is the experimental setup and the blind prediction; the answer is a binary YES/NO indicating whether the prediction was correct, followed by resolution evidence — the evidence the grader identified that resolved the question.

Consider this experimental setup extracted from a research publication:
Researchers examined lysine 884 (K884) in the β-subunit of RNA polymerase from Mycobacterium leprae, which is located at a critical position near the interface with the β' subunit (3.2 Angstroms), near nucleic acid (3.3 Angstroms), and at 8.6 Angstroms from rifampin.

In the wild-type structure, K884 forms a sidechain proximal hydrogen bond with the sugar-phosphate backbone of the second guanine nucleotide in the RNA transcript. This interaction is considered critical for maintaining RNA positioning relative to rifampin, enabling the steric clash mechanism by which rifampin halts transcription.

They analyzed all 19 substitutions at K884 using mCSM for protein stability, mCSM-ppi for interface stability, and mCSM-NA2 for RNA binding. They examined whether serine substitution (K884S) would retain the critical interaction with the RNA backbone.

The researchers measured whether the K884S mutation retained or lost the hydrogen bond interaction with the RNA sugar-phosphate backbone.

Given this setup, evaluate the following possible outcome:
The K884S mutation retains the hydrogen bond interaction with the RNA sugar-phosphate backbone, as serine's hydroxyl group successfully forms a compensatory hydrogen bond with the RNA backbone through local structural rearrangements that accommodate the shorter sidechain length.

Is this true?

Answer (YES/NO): NO